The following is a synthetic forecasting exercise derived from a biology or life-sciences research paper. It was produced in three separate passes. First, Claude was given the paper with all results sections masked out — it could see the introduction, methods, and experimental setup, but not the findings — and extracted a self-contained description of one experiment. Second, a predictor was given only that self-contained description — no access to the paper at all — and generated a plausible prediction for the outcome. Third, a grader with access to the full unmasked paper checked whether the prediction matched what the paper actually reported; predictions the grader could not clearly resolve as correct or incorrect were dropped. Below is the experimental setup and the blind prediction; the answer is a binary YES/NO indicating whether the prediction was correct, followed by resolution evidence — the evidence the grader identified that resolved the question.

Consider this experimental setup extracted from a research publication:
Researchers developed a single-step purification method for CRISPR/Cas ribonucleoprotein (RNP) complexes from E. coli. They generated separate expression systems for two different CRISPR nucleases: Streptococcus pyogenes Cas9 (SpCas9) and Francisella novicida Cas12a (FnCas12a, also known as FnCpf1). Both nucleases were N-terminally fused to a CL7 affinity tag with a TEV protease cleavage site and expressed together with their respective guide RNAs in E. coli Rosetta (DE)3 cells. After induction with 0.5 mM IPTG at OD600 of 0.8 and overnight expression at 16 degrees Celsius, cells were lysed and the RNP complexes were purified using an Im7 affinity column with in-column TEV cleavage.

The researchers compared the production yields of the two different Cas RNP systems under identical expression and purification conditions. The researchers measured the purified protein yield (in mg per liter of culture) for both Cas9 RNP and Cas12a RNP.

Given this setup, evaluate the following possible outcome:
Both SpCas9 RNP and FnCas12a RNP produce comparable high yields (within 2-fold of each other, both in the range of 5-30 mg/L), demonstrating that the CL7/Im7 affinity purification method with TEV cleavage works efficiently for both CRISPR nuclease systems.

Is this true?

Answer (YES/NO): NO